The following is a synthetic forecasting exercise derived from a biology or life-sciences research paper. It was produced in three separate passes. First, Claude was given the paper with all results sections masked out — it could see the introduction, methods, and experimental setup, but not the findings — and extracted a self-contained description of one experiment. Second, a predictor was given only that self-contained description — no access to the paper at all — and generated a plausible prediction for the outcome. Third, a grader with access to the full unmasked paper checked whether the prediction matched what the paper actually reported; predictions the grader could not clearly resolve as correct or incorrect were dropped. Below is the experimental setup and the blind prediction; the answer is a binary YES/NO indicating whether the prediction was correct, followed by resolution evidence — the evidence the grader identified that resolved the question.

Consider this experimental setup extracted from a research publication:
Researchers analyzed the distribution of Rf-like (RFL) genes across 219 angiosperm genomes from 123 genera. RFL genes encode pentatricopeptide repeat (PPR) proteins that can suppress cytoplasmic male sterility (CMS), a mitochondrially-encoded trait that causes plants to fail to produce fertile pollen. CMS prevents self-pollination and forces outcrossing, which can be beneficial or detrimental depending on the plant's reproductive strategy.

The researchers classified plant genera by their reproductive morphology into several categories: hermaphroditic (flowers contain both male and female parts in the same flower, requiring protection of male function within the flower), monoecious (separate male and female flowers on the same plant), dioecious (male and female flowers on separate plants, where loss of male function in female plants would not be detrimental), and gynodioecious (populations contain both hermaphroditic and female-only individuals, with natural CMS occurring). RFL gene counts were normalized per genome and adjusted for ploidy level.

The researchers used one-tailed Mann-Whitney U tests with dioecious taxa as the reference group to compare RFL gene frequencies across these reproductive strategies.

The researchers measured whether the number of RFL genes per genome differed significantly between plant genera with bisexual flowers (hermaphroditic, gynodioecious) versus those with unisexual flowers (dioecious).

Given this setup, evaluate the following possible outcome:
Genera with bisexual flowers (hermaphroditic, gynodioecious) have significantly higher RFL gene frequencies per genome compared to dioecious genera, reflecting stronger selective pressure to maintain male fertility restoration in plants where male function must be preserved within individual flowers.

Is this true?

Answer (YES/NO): YES